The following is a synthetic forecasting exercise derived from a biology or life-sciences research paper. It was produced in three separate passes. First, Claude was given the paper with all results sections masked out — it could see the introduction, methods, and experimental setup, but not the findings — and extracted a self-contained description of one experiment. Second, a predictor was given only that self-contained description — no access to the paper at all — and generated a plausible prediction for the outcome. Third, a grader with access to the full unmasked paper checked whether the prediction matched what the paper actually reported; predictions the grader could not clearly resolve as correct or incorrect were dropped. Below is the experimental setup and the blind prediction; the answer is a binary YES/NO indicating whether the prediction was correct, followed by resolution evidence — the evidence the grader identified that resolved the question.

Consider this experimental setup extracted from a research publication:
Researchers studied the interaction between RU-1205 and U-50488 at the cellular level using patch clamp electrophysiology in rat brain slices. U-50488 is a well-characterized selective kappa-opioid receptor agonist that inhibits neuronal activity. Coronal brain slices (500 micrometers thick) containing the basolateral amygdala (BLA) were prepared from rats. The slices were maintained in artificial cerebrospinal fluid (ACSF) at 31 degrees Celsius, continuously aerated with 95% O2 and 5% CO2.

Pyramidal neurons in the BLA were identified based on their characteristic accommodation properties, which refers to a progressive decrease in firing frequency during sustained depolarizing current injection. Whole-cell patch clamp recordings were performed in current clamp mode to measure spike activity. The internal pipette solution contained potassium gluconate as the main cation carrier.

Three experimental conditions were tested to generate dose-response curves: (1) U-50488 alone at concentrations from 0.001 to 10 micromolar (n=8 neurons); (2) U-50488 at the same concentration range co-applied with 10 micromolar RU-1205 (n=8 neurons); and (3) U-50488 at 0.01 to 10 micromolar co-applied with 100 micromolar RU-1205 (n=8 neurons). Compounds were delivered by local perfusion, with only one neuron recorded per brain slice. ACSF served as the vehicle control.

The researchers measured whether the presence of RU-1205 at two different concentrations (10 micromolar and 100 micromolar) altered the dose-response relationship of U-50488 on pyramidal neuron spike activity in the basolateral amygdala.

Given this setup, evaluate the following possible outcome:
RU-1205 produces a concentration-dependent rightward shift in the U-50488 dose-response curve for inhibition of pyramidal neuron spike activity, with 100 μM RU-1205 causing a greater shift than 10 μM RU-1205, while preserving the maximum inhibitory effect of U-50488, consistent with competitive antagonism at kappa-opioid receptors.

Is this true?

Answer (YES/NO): NO